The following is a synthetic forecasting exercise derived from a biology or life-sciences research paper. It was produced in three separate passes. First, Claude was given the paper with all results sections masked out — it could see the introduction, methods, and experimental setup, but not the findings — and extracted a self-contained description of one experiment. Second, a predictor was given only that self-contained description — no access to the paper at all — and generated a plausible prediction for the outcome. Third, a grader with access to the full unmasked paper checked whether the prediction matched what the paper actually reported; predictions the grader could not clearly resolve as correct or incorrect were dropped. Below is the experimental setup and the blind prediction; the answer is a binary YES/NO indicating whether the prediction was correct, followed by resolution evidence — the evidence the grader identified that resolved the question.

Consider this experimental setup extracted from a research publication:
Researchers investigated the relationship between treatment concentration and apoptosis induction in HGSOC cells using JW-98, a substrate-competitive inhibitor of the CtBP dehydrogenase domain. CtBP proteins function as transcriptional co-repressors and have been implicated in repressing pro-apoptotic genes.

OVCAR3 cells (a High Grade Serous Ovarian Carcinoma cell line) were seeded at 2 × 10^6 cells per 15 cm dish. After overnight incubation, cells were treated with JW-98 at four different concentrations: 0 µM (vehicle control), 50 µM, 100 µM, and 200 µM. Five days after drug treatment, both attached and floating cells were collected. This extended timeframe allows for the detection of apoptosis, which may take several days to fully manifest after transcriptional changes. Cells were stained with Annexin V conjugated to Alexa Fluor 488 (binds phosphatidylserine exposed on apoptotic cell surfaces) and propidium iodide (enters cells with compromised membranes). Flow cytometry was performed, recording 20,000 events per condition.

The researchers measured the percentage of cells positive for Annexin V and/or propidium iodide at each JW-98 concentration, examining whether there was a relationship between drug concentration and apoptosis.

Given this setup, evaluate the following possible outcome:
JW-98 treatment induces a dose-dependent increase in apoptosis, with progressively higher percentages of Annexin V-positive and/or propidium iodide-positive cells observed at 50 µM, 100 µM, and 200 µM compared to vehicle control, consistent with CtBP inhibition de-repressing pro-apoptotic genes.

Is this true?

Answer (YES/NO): YES